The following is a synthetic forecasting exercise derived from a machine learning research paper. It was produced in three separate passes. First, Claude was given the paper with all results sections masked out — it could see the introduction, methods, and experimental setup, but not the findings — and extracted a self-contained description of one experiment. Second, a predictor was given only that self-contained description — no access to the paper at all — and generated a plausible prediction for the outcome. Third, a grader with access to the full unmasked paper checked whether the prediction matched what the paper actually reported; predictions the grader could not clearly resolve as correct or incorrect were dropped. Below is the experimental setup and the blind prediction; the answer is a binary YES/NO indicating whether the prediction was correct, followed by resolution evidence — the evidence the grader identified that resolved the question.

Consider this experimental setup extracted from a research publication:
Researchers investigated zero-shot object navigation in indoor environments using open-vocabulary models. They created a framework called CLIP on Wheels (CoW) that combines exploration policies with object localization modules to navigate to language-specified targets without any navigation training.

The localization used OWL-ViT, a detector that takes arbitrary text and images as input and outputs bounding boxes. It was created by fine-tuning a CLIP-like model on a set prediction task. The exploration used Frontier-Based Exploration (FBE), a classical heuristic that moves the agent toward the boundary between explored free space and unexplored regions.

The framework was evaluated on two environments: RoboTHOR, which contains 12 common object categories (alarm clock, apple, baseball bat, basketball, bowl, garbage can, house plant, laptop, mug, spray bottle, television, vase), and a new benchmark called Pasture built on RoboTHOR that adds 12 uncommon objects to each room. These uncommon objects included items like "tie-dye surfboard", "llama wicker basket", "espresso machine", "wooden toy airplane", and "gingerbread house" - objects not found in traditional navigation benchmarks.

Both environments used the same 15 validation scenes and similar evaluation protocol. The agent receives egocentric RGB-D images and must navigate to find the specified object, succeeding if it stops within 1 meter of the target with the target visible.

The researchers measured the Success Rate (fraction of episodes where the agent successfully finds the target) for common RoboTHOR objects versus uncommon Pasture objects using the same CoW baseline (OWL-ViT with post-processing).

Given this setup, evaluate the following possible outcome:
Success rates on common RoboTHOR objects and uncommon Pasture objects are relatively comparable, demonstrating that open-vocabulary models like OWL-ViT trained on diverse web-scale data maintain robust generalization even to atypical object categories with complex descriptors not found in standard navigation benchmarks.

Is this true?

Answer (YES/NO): NO